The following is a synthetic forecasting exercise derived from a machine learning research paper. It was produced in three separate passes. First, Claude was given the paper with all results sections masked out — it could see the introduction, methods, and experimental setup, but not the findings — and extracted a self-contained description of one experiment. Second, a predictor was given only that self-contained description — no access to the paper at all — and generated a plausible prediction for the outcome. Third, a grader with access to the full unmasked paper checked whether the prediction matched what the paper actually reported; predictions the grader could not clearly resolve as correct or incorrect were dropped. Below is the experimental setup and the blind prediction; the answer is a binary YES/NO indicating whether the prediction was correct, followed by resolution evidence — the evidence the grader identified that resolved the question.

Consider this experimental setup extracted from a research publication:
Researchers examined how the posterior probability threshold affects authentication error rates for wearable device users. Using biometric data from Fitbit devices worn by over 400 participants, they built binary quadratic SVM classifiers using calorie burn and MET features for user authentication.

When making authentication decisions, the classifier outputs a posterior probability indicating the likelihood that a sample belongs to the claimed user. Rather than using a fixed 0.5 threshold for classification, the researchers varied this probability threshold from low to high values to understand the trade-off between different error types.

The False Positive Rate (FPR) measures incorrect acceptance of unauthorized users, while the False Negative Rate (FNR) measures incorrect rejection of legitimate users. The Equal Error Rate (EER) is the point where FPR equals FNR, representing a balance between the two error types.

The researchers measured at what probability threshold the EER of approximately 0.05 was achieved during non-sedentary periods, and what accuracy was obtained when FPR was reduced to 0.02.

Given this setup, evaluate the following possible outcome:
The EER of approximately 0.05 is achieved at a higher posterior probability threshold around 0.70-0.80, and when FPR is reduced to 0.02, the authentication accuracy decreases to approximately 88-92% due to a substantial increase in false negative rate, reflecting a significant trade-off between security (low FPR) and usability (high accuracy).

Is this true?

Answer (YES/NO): NO